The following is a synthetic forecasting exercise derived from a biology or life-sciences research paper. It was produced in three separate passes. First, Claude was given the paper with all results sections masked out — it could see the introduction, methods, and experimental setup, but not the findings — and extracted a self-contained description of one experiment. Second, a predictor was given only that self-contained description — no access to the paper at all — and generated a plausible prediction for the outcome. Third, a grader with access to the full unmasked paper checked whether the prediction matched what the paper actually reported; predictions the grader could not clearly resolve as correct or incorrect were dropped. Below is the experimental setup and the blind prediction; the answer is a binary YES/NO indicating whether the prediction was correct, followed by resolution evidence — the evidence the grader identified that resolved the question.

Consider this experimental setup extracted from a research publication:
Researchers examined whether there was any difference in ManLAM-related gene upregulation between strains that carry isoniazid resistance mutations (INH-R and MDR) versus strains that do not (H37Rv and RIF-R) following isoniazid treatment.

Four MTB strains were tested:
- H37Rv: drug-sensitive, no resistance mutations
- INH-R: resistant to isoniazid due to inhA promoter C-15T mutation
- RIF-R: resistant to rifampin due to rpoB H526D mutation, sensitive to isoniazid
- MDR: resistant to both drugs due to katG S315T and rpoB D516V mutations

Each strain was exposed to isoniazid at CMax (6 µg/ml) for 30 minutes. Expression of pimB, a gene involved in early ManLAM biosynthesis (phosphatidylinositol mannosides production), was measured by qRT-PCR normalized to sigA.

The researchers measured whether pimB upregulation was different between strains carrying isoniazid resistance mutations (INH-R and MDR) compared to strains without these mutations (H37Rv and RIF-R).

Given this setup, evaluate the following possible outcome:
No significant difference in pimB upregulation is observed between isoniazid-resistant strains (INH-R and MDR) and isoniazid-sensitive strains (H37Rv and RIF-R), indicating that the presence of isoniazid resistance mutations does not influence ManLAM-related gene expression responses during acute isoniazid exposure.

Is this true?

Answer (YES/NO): NO